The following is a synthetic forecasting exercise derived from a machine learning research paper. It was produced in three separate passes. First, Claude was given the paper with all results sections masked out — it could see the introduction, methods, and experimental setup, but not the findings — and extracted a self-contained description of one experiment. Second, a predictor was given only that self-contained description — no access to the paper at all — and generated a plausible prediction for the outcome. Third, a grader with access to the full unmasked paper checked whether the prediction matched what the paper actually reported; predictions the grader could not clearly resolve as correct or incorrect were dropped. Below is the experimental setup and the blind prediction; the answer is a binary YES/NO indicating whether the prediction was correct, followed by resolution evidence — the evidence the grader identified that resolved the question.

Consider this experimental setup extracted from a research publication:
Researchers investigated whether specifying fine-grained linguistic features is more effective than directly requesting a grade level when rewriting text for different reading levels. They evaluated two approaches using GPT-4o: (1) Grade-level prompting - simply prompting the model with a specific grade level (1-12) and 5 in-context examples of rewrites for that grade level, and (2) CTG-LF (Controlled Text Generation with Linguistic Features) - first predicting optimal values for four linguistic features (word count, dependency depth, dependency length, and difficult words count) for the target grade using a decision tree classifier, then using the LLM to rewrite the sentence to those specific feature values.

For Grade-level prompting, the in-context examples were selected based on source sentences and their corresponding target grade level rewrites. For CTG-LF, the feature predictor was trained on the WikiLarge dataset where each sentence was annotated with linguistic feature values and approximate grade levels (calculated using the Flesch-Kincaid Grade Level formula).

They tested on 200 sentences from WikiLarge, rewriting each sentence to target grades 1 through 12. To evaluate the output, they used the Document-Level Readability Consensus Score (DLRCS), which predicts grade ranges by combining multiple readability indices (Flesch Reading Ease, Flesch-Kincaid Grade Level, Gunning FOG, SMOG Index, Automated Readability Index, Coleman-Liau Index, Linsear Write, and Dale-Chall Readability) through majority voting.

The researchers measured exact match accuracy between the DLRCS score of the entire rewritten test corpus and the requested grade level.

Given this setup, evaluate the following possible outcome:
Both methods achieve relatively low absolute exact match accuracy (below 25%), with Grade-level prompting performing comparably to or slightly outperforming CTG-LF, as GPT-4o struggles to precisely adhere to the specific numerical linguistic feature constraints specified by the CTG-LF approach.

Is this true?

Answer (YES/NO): NO